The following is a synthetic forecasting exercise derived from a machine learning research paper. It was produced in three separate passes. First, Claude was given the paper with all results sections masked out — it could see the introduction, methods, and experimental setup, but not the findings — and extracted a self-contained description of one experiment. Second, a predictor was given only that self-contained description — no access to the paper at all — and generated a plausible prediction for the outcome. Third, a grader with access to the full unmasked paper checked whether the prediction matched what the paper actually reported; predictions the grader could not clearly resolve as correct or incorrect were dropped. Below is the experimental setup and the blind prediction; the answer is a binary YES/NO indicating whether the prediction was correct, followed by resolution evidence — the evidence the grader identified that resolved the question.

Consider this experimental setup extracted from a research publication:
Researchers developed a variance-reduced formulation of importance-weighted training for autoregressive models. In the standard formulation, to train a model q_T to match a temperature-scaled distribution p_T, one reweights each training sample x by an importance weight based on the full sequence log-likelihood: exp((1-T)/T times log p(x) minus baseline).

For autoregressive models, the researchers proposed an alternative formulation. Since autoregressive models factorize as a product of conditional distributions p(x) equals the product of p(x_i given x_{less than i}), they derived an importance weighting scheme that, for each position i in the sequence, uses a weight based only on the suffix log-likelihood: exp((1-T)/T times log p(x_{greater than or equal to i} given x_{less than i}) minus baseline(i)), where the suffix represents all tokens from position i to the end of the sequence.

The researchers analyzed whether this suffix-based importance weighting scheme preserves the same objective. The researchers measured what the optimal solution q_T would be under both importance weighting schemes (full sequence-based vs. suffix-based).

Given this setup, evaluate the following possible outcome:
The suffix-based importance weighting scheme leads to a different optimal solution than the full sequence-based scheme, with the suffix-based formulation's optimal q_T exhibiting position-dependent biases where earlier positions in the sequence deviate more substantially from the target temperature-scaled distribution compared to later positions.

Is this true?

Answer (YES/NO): NO